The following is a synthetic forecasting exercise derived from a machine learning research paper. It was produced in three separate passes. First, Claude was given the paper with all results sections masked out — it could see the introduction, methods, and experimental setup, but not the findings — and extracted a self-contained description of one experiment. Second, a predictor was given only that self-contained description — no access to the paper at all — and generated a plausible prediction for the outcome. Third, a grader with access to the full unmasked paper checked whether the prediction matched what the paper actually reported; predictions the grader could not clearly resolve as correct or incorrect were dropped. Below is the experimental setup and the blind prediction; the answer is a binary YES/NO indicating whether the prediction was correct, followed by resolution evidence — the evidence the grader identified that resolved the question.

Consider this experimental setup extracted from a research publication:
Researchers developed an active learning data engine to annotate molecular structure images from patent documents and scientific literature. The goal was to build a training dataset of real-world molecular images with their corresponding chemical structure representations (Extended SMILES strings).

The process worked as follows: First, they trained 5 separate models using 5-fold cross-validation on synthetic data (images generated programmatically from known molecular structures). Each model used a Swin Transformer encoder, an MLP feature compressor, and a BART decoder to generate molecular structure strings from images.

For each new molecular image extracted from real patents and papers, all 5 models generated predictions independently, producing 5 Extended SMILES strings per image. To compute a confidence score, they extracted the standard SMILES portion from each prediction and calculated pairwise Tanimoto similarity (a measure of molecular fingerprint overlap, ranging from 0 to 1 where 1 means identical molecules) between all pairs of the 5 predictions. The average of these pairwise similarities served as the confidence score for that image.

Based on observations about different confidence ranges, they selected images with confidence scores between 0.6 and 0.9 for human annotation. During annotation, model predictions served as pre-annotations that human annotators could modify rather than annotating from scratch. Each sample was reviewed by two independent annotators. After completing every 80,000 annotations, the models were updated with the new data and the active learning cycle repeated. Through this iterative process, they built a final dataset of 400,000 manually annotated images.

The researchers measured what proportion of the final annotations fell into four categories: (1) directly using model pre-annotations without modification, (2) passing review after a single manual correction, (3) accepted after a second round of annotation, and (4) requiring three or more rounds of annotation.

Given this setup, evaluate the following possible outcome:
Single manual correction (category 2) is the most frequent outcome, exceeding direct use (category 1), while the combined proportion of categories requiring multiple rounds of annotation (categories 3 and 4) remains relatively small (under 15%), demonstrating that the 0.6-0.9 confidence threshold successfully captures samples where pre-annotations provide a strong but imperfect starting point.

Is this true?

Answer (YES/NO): NO